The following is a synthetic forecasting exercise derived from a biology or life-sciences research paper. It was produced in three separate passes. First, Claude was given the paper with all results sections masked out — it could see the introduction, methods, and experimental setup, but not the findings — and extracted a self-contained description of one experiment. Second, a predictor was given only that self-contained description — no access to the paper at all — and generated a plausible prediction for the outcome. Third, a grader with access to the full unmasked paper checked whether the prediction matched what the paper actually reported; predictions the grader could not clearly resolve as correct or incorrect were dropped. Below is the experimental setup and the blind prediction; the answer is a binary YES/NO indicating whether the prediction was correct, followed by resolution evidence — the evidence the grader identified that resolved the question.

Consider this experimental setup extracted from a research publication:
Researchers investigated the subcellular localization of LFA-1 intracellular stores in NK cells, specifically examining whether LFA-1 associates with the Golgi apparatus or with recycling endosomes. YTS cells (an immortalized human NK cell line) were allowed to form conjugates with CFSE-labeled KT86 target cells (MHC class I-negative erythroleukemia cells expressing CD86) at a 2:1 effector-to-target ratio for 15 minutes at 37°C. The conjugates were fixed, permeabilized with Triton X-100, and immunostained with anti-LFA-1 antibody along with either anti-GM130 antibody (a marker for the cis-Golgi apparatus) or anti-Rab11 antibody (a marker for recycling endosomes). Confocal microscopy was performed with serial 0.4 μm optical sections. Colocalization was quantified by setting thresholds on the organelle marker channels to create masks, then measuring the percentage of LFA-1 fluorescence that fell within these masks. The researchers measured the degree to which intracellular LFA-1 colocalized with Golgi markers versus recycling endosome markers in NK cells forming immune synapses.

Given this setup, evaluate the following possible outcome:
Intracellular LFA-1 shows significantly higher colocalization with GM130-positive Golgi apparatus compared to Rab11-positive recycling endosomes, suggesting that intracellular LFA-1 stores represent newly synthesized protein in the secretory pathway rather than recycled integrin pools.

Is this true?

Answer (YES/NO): NO